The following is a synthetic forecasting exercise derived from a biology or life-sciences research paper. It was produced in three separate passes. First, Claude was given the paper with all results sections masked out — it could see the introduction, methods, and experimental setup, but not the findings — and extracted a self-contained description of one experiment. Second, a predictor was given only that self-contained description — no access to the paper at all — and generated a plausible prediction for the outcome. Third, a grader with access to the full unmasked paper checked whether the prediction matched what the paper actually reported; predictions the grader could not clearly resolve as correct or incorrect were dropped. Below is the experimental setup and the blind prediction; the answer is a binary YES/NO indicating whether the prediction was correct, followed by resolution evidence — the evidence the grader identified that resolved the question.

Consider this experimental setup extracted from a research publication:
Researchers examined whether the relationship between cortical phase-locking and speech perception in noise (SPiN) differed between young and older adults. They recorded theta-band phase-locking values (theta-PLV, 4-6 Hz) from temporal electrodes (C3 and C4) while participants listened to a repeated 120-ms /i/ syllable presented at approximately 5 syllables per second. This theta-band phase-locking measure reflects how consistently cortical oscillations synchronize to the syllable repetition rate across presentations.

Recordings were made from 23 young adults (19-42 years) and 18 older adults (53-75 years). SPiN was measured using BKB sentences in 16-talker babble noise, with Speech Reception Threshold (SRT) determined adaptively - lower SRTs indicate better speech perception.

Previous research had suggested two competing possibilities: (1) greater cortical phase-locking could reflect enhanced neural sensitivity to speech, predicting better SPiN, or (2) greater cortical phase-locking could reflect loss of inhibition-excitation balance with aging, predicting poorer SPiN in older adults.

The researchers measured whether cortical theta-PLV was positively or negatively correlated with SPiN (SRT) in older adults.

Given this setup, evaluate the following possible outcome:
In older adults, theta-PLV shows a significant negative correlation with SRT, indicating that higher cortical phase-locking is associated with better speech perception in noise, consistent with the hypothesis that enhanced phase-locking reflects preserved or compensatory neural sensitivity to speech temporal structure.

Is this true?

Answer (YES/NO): YES